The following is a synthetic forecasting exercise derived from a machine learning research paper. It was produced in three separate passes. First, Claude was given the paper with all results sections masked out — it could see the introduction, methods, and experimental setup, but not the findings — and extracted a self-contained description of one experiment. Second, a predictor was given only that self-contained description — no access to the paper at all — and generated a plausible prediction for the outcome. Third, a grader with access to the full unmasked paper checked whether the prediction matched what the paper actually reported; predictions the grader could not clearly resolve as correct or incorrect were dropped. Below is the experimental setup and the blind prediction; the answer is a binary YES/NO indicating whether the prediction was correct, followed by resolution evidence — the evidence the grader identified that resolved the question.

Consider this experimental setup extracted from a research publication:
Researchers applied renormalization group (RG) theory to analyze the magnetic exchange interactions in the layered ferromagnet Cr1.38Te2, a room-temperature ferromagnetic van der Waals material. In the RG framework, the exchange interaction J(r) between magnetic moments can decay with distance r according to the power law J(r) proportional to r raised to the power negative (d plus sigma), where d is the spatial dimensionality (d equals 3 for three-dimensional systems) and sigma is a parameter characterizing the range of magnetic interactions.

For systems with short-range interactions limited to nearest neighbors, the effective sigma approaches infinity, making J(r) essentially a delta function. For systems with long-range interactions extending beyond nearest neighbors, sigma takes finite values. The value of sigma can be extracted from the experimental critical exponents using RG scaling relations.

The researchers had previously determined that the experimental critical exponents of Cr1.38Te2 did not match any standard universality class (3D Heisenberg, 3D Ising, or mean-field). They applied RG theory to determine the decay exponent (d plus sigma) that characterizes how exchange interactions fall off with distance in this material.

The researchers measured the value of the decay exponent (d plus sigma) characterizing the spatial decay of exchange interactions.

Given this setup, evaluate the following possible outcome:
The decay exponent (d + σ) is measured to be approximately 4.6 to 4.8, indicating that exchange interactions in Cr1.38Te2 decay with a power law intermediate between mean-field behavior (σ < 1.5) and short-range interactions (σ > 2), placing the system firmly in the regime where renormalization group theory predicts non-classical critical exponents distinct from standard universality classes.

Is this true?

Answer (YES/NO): YES